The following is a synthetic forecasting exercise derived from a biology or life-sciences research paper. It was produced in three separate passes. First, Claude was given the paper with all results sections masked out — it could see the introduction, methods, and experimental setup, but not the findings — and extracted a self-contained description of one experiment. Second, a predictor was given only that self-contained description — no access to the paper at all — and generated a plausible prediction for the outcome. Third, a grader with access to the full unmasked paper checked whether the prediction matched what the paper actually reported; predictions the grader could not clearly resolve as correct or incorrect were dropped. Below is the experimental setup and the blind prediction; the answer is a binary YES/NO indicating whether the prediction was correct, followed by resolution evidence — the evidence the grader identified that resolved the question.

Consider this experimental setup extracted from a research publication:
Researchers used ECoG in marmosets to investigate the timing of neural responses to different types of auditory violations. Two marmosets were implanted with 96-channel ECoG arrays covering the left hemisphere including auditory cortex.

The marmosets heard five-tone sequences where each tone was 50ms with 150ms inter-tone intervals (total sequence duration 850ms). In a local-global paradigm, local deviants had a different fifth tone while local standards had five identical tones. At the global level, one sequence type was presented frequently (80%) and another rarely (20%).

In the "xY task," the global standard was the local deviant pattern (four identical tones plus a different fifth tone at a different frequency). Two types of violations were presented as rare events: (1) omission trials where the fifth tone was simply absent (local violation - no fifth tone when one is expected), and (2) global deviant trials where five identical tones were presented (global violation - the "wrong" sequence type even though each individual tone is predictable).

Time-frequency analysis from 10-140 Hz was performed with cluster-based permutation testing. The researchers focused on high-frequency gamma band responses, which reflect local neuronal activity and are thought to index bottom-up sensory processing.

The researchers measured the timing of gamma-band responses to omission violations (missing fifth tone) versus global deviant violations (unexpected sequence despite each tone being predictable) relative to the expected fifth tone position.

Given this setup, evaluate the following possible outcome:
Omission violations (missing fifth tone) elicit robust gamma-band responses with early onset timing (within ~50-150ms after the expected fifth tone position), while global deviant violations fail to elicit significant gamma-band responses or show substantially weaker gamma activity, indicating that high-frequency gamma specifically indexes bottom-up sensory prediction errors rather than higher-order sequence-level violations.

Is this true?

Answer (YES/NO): NO